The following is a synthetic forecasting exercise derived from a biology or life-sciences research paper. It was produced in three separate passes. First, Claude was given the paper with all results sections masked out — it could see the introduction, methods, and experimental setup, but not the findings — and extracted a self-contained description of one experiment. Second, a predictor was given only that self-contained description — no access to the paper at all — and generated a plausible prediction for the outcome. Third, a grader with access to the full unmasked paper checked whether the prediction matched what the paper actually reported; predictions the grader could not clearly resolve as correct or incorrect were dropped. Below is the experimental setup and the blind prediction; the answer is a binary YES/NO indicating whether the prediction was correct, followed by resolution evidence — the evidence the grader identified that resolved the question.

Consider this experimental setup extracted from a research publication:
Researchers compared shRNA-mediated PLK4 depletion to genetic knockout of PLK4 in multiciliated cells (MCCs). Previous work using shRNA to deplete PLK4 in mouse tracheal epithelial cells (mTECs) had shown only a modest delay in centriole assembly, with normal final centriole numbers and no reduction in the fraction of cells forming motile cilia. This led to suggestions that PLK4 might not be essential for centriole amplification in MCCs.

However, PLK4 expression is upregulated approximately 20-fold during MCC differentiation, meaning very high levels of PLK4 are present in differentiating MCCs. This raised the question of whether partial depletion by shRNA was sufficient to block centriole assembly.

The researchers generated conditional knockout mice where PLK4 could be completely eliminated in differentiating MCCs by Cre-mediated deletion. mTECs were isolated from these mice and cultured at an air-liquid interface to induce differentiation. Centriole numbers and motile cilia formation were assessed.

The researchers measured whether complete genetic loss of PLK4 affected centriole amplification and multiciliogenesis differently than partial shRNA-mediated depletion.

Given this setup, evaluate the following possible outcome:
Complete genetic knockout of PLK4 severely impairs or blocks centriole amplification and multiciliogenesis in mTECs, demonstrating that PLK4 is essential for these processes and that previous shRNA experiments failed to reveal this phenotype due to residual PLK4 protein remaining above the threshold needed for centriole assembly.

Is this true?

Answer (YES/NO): YES